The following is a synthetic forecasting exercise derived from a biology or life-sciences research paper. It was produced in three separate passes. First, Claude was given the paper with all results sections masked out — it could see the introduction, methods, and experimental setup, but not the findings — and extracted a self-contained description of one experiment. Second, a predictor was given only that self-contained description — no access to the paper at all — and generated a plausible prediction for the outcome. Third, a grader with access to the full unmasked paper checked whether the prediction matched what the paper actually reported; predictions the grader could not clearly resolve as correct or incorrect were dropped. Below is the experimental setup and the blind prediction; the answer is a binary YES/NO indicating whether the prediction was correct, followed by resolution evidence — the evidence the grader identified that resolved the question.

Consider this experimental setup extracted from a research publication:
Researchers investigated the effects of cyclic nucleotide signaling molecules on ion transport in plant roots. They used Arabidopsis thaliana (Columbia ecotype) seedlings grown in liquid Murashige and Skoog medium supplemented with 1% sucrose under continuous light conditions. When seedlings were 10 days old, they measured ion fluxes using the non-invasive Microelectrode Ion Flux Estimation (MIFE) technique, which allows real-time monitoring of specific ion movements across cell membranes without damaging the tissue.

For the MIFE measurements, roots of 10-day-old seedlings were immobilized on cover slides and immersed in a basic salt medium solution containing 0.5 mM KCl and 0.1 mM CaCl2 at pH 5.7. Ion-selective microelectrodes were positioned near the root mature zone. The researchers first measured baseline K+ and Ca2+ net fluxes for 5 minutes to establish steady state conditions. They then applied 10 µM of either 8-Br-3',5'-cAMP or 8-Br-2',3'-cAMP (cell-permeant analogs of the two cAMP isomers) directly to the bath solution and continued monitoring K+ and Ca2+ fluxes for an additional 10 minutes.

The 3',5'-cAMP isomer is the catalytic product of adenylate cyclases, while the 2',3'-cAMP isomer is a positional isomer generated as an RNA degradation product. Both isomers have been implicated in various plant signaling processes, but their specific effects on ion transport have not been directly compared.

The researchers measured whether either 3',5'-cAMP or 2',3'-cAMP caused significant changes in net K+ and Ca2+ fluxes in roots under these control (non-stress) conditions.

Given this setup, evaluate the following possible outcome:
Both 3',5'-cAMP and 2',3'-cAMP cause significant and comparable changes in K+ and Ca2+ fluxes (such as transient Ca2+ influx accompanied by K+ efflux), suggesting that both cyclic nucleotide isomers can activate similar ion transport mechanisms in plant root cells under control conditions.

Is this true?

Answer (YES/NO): NO